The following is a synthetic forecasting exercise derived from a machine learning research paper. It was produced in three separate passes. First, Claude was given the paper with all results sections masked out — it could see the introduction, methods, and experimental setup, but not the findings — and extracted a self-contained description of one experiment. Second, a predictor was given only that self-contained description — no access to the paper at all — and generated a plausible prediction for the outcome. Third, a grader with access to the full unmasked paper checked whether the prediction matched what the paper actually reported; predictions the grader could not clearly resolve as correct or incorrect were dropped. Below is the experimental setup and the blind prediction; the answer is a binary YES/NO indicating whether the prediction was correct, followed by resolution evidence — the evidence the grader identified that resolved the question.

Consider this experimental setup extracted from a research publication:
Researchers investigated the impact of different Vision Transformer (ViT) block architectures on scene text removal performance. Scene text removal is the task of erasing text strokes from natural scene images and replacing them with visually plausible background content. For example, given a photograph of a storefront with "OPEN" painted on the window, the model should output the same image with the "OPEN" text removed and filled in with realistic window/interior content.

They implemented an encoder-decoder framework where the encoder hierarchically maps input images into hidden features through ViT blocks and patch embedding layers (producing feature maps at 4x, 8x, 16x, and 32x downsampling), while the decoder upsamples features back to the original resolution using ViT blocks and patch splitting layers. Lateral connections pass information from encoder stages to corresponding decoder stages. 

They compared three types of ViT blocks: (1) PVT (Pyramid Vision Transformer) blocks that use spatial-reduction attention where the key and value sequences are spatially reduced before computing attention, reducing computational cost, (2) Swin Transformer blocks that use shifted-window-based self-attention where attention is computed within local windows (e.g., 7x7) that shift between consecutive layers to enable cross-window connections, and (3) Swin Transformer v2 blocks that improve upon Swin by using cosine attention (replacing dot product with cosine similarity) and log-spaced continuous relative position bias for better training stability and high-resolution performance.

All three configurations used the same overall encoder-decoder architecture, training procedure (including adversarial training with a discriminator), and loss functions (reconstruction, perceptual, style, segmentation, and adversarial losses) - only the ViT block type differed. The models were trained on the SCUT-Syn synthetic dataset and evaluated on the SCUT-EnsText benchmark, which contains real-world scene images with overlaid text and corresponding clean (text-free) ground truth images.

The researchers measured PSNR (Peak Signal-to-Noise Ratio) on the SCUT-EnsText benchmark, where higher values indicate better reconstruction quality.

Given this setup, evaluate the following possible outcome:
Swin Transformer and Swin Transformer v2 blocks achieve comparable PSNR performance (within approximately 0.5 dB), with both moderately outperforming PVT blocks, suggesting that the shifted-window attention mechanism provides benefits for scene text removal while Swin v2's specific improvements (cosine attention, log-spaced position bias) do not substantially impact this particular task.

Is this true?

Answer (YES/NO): NO